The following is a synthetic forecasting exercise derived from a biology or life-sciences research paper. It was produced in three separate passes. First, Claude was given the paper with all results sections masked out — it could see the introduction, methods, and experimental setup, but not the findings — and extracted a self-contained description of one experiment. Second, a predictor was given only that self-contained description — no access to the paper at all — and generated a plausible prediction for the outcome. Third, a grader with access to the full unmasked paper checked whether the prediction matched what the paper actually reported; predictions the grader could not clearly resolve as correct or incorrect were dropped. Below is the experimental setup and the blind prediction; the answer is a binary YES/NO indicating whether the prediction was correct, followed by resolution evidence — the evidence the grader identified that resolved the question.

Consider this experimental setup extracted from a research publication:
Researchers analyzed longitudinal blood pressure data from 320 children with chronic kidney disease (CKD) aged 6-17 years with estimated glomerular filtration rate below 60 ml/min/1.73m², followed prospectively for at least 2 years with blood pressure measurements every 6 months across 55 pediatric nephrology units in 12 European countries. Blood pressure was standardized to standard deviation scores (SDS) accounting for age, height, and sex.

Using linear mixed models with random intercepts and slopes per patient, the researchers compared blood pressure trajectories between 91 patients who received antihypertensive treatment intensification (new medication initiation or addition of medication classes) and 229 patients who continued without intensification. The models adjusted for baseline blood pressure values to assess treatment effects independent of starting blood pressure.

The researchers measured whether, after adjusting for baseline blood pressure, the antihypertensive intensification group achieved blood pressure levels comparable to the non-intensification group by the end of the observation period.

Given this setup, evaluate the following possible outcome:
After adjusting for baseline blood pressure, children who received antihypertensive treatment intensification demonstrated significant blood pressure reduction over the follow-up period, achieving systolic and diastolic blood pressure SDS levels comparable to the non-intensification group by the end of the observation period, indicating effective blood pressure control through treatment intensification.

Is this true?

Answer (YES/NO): YES